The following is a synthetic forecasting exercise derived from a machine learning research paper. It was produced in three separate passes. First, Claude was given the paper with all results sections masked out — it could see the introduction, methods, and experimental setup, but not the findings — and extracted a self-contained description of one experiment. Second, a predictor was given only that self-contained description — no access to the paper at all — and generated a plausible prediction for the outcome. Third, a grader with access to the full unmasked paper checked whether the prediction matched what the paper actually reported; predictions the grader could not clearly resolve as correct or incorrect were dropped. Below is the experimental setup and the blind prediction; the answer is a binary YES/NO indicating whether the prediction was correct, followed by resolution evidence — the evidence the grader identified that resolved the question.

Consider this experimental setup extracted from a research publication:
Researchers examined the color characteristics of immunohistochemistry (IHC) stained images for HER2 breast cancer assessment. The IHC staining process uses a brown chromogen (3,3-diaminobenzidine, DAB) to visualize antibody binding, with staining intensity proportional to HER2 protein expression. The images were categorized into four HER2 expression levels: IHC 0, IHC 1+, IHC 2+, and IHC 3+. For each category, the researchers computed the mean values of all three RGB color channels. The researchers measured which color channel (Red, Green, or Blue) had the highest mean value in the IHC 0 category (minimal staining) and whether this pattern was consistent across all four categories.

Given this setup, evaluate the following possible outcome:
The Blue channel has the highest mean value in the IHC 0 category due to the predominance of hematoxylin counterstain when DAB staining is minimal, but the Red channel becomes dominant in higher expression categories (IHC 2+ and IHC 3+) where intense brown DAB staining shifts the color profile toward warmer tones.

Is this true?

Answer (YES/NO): NO